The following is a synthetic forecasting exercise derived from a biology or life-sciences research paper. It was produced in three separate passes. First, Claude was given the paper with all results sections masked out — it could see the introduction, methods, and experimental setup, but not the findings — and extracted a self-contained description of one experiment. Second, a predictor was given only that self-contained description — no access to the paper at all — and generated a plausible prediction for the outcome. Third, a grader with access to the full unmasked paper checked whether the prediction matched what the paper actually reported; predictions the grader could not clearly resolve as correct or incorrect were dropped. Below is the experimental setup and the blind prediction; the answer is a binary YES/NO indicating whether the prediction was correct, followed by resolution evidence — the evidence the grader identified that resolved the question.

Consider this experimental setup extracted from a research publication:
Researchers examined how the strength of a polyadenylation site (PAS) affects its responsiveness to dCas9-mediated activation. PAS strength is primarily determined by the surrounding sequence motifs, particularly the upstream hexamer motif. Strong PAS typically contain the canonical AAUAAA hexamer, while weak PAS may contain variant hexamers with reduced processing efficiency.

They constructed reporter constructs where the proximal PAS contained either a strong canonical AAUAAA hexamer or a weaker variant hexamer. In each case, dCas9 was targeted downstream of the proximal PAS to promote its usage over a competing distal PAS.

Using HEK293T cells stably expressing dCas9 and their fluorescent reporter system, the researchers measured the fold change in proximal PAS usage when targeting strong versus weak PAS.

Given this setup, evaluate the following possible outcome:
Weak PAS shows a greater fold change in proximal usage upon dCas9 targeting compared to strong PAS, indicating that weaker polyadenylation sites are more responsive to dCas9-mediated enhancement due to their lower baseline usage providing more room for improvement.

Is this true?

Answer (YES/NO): YES